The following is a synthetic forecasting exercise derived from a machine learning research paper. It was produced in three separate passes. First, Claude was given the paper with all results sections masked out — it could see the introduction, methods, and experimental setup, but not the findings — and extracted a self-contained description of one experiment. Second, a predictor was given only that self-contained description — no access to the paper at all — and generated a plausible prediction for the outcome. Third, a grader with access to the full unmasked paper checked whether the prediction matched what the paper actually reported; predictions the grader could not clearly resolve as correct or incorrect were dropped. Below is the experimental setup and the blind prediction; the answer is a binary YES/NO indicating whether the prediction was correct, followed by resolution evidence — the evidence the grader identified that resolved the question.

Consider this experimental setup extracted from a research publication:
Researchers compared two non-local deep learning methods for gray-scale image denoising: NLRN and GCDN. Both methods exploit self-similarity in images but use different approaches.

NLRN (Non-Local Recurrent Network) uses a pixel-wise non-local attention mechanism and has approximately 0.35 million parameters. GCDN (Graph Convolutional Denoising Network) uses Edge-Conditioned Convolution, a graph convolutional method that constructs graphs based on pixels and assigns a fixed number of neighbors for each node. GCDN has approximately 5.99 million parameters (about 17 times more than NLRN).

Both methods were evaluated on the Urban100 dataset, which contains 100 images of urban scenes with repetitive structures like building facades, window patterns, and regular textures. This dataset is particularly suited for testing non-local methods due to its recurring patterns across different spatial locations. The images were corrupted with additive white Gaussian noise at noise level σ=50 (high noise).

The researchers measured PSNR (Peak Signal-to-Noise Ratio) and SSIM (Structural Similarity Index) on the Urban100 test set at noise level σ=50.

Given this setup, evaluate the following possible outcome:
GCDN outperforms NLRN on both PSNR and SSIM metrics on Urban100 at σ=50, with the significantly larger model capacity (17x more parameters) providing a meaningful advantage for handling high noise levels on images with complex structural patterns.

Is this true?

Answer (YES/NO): NO